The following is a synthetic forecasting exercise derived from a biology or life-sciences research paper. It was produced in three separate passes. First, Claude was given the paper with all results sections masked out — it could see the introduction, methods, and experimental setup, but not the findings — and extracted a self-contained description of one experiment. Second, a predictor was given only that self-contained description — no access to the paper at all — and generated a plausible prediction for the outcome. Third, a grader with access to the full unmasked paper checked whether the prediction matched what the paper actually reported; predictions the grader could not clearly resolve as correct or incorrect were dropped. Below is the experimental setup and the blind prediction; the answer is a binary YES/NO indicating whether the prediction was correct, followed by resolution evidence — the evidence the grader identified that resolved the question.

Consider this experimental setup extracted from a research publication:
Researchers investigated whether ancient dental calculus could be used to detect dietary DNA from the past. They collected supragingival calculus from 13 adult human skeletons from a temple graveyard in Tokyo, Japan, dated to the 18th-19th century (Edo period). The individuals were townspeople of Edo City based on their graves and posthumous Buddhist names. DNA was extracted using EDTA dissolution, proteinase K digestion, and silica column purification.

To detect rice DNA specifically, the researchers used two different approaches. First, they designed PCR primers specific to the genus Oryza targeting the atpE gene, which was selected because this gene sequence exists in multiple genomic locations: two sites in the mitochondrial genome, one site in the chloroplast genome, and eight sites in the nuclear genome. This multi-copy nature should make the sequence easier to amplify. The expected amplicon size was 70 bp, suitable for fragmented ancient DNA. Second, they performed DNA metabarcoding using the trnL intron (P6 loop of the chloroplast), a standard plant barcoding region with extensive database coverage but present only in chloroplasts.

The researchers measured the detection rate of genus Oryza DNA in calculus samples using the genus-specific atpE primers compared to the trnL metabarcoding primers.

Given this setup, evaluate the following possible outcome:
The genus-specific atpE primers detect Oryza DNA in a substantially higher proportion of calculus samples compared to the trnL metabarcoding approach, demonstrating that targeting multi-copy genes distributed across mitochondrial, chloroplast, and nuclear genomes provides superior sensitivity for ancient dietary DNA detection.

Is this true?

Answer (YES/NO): YES